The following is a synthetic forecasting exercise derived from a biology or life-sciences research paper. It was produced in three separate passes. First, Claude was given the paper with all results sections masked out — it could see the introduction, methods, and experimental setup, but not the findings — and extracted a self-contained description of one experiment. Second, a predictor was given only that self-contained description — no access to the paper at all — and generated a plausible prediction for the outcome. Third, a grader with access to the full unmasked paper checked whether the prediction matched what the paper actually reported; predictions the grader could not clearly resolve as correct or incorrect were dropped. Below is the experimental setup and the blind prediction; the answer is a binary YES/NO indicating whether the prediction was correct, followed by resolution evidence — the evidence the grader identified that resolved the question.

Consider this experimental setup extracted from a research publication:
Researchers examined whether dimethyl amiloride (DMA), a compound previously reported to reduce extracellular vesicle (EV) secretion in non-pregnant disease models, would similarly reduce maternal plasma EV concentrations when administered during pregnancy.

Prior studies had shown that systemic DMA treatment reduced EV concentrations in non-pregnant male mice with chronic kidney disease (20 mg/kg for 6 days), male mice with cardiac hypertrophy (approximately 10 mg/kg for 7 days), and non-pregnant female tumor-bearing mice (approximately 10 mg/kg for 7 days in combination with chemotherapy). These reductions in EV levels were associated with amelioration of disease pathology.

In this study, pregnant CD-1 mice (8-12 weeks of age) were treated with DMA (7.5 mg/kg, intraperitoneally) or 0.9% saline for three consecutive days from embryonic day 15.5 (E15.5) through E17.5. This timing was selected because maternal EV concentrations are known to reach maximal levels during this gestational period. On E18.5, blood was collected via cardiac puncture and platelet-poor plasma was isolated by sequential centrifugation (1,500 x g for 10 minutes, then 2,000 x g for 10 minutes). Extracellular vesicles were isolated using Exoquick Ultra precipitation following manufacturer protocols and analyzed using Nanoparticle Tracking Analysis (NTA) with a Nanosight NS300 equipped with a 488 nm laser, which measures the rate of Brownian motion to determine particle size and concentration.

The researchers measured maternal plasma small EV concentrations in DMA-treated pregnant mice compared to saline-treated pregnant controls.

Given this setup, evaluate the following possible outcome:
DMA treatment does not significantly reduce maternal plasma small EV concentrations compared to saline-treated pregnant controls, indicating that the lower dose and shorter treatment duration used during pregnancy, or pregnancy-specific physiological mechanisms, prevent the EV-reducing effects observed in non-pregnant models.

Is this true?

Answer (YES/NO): YES